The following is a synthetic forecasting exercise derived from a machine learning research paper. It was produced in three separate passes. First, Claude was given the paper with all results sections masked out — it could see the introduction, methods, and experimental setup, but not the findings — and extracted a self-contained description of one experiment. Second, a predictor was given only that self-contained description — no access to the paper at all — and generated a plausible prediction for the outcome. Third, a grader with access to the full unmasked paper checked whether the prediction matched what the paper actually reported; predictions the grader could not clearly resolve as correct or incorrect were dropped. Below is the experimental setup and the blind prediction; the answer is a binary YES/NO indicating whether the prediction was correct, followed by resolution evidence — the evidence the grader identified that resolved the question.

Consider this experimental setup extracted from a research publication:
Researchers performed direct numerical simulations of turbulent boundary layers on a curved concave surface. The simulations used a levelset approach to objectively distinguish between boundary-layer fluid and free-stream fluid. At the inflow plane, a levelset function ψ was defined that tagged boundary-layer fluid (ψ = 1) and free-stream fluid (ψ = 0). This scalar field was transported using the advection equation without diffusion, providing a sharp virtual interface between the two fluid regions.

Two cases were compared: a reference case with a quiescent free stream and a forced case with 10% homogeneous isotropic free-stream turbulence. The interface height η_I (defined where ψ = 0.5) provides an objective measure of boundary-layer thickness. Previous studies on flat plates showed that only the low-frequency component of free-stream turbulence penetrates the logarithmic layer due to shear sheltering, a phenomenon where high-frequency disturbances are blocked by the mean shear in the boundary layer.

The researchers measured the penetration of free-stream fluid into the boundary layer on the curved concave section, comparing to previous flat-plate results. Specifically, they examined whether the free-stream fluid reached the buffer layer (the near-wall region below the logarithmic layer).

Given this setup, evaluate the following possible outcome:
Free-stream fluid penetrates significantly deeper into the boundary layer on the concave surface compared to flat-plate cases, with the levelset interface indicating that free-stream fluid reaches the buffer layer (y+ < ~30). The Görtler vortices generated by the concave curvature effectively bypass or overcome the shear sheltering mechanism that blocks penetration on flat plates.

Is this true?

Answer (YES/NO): YES